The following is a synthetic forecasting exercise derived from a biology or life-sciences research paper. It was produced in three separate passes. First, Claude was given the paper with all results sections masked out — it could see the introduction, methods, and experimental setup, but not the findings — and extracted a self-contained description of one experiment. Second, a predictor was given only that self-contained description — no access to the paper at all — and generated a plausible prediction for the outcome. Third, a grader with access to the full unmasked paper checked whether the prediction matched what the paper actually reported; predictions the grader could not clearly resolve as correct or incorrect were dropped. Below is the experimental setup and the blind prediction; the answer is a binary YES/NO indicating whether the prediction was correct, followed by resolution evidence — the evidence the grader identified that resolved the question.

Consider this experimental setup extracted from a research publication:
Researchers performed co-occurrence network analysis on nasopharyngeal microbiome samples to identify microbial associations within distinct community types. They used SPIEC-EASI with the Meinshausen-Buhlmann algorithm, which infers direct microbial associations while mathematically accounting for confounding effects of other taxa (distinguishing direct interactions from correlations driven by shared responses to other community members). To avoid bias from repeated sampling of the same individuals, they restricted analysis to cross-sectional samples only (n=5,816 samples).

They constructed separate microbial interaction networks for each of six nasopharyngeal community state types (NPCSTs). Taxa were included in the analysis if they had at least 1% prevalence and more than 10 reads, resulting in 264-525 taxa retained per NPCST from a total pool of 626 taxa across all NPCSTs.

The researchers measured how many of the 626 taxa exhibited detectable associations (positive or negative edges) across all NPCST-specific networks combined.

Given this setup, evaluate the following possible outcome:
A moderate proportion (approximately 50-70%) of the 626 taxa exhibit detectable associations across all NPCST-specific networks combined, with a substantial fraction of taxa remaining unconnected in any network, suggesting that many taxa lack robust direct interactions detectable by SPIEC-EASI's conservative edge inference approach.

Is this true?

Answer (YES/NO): NO